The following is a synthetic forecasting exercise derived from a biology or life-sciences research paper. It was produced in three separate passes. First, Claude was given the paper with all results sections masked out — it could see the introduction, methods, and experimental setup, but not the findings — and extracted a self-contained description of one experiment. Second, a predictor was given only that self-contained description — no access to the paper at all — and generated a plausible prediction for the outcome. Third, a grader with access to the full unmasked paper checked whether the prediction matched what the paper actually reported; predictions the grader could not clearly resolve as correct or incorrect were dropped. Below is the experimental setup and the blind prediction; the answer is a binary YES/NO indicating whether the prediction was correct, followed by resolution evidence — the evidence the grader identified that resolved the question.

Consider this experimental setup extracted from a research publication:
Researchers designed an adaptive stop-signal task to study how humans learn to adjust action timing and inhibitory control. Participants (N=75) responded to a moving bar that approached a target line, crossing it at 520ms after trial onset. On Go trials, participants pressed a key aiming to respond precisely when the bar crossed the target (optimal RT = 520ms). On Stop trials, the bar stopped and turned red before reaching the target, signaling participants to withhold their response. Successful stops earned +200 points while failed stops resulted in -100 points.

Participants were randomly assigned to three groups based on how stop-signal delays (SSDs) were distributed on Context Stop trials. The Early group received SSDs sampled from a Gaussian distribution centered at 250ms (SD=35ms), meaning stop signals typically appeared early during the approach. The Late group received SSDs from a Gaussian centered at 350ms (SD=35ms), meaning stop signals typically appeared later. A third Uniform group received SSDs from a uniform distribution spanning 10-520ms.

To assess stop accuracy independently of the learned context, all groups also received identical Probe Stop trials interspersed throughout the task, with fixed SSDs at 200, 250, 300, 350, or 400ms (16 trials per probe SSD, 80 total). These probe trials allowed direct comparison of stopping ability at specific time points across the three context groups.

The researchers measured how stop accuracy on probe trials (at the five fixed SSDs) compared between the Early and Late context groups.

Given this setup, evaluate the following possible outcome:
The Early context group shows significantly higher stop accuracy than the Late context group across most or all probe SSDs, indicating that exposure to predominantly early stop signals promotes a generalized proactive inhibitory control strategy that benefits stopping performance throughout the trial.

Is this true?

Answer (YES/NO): NO